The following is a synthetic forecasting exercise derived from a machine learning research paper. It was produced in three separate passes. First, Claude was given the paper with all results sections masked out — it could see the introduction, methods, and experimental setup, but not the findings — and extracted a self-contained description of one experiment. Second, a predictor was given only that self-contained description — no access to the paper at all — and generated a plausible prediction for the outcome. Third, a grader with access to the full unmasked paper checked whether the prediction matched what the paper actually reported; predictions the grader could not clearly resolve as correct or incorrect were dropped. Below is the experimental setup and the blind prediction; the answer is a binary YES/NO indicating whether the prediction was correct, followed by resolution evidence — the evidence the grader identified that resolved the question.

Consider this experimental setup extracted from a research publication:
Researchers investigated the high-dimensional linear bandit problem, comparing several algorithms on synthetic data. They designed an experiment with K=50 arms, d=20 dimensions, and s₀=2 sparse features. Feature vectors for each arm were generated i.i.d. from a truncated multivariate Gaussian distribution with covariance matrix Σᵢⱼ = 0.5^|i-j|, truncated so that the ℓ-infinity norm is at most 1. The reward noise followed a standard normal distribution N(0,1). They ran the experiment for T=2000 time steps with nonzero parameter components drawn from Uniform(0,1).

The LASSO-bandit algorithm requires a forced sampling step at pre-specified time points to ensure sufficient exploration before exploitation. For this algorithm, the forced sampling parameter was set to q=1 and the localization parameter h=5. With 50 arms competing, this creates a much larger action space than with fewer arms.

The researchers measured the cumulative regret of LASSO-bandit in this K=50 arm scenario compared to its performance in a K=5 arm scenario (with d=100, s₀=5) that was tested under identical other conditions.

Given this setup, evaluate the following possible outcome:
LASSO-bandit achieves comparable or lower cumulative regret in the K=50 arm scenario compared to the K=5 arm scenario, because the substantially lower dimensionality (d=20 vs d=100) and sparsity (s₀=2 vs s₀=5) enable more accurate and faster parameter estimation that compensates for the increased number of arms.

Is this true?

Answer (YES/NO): NO